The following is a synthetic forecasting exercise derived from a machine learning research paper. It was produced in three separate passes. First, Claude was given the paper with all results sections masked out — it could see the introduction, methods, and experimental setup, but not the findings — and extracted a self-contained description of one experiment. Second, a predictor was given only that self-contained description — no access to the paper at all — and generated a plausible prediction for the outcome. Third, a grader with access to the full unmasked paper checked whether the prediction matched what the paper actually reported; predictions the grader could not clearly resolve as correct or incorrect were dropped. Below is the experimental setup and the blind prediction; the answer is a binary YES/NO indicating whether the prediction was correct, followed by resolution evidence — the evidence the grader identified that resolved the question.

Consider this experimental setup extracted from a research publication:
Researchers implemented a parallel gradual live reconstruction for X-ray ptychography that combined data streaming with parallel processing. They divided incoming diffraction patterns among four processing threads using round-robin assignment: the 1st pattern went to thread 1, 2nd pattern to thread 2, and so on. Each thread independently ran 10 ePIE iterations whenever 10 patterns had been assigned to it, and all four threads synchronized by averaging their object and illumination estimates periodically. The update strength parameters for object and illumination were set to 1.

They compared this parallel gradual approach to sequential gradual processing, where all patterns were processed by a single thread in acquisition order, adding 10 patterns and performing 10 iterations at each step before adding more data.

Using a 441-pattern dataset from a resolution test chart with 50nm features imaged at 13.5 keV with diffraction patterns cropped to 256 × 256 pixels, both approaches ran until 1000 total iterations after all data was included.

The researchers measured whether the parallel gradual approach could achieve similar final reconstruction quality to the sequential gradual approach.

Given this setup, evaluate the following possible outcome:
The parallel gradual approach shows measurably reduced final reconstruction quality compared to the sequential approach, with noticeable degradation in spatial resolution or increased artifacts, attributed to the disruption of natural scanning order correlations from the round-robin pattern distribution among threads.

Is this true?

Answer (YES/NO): NO